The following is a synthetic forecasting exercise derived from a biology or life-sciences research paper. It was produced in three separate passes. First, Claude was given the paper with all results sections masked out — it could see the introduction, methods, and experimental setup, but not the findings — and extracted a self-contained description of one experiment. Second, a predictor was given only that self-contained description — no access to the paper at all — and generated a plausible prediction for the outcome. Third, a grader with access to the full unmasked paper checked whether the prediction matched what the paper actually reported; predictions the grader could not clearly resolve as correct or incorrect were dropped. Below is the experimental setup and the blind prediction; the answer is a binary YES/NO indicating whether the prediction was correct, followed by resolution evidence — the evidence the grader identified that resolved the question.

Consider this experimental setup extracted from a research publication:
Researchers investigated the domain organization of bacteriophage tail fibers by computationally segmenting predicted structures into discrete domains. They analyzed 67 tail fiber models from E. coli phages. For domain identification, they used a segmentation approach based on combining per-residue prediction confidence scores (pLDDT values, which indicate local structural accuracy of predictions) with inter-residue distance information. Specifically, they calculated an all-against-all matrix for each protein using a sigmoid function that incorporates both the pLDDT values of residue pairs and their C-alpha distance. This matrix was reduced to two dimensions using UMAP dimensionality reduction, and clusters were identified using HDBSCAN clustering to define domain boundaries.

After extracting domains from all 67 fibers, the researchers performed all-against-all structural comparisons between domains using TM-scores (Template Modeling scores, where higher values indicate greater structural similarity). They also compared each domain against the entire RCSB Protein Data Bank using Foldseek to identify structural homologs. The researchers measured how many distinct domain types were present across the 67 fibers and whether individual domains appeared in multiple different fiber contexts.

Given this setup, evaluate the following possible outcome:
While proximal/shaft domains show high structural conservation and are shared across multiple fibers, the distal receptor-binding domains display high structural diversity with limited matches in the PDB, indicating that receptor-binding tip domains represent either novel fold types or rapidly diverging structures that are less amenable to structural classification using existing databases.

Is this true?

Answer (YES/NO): NO